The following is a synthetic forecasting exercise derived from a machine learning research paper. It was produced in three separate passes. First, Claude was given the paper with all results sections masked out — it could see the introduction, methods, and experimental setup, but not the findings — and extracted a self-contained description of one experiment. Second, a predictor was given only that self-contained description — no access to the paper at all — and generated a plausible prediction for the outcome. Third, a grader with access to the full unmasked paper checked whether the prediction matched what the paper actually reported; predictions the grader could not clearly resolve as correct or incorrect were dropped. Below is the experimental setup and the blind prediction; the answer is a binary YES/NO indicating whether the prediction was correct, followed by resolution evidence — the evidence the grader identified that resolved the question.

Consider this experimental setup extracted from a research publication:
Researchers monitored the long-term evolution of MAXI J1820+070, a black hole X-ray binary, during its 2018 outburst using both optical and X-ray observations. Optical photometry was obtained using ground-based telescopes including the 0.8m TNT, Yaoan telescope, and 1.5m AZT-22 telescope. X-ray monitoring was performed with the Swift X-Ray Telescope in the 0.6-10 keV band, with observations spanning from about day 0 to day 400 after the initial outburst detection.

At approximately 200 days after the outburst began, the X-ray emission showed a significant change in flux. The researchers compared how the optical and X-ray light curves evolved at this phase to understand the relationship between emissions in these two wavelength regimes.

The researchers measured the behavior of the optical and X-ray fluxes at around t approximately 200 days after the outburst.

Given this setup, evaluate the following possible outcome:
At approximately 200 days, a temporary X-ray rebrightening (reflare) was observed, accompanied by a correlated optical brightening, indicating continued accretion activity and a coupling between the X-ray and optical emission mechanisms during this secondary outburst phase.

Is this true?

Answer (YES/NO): NO